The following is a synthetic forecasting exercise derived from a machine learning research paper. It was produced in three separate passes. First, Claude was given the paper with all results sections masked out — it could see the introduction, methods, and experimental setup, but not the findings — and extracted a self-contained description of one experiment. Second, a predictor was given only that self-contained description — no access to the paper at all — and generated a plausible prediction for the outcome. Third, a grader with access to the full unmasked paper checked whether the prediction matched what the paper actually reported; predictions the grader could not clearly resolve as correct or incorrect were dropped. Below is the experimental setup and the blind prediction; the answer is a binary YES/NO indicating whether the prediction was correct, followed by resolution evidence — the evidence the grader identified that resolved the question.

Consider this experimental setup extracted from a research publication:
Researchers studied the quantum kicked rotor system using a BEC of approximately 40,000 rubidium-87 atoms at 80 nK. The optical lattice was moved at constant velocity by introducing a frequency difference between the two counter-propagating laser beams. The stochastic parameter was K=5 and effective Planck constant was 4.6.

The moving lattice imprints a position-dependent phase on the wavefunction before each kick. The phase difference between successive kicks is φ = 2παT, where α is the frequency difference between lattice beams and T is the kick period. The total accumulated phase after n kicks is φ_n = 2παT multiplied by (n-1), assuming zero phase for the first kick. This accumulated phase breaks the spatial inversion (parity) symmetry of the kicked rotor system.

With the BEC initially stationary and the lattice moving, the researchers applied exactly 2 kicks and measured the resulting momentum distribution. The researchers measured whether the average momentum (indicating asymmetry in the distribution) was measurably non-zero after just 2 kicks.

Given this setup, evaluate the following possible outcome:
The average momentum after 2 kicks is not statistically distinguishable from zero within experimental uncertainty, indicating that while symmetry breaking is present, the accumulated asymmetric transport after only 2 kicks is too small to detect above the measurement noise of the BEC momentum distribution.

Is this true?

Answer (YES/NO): NO